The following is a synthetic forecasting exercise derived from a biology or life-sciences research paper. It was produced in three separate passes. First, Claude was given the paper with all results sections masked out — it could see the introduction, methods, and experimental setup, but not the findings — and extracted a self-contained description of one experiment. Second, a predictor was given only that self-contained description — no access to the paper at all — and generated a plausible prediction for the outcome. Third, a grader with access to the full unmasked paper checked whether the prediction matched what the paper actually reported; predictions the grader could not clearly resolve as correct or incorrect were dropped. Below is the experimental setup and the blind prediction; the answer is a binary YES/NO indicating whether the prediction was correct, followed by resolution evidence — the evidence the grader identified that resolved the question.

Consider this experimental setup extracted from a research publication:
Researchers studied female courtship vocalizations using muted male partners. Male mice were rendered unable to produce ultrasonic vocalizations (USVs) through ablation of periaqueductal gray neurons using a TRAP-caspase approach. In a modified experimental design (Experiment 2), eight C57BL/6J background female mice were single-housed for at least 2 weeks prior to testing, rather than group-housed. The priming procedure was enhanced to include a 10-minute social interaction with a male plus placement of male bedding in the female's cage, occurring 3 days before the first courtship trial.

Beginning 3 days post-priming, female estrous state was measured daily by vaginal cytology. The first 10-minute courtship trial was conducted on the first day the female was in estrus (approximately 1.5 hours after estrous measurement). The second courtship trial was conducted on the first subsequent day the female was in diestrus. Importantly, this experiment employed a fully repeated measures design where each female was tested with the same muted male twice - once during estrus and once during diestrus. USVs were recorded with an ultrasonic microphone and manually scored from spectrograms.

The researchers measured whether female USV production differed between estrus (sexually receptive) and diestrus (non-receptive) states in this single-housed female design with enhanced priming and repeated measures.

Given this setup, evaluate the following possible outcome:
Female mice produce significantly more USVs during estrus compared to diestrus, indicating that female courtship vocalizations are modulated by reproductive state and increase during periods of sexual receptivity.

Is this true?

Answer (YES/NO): NO